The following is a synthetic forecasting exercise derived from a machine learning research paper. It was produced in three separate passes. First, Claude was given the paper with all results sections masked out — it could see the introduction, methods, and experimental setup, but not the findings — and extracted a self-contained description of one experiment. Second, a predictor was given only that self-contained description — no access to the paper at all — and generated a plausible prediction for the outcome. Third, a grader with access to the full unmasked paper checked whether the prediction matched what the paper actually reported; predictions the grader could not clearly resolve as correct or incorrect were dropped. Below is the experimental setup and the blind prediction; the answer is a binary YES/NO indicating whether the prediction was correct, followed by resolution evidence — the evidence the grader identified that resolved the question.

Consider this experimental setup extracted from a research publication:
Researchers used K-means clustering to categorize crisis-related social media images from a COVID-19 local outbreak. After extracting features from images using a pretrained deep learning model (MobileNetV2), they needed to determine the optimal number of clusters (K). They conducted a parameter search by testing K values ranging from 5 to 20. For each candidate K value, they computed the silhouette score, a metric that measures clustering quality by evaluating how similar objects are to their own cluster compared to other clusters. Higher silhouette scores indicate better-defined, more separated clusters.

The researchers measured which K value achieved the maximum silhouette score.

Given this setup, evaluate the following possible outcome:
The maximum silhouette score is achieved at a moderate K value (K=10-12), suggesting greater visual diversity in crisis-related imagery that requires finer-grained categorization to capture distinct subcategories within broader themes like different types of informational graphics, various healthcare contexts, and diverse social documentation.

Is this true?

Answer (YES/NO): NO